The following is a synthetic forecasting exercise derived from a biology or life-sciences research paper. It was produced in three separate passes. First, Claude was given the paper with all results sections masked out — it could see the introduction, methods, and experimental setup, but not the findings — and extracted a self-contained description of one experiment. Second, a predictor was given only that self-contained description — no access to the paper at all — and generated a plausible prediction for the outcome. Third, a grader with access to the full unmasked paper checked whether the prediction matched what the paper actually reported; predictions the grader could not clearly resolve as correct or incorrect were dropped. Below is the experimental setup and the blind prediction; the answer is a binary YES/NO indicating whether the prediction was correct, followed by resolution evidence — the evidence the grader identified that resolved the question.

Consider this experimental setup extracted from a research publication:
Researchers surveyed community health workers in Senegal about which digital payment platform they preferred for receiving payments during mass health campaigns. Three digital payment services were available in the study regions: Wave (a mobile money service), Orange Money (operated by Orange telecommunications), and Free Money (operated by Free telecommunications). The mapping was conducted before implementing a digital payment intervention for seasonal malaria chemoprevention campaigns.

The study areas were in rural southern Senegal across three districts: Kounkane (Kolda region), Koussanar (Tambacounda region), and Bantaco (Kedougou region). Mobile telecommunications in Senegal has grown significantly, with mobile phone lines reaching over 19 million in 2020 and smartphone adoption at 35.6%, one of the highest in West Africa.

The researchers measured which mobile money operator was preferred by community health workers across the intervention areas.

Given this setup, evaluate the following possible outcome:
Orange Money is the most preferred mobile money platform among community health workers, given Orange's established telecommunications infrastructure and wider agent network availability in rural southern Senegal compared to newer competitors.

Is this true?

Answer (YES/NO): NO